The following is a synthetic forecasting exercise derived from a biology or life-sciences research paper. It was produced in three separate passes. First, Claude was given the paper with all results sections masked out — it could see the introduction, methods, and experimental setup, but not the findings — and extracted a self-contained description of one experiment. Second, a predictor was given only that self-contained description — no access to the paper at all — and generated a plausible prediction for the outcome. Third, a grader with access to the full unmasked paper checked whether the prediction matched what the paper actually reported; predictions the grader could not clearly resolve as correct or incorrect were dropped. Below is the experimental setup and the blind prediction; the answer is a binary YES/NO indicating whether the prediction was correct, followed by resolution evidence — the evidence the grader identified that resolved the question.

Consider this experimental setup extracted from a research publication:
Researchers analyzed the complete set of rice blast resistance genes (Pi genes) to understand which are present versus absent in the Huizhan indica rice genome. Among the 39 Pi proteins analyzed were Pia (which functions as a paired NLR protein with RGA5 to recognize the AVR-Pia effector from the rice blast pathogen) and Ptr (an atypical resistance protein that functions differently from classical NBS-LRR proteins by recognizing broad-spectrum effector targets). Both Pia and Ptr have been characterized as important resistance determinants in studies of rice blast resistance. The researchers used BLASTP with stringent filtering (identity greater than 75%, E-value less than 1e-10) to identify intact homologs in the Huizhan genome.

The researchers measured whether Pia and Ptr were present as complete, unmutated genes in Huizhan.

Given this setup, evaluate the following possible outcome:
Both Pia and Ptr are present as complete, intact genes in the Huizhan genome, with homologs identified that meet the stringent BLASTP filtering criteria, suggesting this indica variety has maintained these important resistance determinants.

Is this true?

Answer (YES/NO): YES